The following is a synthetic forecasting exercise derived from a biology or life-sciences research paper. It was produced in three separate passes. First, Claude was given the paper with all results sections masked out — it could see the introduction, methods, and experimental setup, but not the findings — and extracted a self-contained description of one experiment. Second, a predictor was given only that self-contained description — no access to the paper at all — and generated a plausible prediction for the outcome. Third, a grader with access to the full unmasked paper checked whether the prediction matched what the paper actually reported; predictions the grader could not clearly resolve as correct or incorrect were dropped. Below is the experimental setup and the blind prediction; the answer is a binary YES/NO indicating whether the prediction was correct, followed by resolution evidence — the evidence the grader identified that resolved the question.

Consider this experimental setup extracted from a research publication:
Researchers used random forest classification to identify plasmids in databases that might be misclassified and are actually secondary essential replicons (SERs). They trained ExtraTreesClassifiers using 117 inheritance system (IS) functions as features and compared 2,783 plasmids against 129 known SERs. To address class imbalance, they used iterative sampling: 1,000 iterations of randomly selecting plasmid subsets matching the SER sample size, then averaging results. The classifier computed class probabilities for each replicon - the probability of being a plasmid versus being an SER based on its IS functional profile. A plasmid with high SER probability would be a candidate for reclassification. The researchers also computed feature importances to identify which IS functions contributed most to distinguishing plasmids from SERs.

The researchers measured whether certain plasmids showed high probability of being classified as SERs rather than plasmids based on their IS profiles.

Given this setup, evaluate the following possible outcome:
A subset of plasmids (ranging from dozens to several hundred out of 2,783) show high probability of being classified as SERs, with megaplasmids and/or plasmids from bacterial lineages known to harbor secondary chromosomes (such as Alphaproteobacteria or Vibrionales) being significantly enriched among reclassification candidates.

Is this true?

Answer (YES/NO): YES